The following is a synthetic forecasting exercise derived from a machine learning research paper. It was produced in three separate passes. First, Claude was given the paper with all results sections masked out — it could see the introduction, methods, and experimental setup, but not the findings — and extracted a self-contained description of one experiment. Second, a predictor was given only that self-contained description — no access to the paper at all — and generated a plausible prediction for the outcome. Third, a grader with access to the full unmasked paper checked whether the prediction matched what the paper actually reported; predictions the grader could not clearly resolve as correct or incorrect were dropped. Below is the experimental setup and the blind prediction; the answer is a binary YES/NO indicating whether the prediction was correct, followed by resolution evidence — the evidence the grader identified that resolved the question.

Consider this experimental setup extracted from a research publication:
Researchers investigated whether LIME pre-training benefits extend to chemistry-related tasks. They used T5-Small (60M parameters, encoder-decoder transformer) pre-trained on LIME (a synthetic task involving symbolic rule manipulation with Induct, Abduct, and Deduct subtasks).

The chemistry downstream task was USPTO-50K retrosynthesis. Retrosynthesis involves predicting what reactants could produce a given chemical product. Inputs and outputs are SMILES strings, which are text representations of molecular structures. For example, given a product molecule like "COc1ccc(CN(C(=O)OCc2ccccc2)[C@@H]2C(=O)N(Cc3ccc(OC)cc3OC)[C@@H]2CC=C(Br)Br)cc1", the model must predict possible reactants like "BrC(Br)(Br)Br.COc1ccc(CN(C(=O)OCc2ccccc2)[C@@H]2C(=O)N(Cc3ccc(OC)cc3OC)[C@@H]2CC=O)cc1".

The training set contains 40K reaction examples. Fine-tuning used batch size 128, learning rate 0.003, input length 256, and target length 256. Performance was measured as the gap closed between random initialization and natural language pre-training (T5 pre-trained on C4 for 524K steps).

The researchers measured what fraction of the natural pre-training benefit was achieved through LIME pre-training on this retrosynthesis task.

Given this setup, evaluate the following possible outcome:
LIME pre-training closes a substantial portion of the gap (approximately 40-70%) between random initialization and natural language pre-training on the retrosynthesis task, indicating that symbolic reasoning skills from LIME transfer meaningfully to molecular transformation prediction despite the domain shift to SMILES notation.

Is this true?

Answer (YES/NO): YES